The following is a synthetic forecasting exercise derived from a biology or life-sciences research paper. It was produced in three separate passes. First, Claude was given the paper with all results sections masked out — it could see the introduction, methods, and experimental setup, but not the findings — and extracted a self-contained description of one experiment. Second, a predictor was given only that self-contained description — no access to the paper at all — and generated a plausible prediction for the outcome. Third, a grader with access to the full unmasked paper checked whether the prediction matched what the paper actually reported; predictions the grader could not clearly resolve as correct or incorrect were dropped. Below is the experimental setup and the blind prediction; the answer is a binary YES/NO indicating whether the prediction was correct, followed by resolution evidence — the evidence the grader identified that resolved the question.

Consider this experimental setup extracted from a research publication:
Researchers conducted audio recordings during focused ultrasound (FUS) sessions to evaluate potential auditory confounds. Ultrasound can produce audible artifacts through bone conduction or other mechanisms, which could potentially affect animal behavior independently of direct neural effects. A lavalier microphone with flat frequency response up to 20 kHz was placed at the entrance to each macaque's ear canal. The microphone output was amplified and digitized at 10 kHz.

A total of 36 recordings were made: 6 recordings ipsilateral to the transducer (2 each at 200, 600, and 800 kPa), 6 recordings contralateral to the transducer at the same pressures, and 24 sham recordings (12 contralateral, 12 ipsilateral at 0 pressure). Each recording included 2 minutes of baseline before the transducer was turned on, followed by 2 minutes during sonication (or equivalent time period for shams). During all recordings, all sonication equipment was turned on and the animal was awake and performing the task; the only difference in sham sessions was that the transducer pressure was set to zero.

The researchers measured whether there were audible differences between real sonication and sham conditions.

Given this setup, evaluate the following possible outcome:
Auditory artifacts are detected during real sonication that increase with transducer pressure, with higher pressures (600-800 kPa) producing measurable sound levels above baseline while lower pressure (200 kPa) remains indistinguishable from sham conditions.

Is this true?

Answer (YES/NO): NO